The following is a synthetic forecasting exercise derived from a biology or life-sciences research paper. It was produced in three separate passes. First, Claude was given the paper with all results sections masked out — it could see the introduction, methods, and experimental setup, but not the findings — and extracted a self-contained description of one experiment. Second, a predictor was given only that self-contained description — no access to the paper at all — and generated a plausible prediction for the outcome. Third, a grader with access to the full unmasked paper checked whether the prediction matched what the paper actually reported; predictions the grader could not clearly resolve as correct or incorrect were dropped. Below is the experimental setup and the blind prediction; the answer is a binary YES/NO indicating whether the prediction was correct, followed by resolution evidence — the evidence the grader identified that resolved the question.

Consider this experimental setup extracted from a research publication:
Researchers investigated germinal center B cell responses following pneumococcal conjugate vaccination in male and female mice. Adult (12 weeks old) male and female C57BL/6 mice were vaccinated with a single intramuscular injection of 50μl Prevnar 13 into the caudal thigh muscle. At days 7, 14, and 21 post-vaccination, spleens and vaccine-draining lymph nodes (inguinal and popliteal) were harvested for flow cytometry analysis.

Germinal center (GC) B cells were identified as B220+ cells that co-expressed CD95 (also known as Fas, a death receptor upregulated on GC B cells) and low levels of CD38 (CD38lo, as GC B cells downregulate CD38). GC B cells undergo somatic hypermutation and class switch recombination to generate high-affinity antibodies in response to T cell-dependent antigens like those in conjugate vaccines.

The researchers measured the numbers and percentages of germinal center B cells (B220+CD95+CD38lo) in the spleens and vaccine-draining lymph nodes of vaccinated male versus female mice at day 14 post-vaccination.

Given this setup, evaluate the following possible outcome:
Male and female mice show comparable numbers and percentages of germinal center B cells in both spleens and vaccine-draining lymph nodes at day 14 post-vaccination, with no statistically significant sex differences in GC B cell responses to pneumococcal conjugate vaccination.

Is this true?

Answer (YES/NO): NO